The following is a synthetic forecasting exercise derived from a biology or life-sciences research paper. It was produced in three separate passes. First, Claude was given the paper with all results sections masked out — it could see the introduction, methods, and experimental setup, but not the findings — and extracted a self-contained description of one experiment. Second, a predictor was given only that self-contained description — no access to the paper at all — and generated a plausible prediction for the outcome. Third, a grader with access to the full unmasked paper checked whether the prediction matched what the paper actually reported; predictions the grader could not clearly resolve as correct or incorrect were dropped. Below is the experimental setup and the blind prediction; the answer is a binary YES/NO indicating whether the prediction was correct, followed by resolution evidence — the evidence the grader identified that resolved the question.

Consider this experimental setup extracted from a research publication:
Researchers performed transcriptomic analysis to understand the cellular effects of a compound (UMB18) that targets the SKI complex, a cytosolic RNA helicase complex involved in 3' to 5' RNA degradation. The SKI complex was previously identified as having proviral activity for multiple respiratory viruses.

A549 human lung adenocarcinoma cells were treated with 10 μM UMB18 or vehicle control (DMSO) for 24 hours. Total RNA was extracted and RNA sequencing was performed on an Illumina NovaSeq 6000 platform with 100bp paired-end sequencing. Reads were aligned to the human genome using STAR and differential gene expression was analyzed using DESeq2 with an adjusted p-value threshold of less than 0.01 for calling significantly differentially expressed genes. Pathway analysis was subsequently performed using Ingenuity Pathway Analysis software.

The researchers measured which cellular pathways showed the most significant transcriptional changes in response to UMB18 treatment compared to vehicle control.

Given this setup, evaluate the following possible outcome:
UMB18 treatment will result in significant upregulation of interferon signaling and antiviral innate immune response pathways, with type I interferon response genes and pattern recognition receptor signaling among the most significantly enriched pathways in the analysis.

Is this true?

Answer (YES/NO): NO